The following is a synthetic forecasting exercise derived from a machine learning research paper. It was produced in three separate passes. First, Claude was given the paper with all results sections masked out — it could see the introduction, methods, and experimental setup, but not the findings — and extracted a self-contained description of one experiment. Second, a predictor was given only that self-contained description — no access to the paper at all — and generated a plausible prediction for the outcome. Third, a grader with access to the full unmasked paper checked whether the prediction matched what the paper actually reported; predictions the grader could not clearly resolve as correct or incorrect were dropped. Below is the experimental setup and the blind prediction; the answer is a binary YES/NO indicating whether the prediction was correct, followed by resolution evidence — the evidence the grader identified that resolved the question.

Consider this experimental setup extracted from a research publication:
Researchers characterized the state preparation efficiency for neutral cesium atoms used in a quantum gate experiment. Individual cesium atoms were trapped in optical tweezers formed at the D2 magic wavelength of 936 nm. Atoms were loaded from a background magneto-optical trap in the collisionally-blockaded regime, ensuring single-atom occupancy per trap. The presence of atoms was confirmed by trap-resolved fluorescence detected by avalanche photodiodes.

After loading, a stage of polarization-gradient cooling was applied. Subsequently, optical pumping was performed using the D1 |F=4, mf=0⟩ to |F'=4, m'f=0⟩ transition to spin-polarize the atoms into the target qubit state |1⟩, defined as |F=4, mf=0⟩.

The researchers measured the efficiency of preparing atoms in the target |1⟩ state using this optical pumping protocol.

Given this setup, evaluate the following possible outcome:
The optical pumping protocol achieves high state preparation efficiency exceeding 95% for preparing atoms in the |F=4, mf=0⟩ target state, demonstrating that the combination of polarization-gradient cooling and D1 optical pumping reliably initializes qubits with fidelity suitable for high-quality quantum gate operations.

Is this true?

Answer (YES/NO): YES